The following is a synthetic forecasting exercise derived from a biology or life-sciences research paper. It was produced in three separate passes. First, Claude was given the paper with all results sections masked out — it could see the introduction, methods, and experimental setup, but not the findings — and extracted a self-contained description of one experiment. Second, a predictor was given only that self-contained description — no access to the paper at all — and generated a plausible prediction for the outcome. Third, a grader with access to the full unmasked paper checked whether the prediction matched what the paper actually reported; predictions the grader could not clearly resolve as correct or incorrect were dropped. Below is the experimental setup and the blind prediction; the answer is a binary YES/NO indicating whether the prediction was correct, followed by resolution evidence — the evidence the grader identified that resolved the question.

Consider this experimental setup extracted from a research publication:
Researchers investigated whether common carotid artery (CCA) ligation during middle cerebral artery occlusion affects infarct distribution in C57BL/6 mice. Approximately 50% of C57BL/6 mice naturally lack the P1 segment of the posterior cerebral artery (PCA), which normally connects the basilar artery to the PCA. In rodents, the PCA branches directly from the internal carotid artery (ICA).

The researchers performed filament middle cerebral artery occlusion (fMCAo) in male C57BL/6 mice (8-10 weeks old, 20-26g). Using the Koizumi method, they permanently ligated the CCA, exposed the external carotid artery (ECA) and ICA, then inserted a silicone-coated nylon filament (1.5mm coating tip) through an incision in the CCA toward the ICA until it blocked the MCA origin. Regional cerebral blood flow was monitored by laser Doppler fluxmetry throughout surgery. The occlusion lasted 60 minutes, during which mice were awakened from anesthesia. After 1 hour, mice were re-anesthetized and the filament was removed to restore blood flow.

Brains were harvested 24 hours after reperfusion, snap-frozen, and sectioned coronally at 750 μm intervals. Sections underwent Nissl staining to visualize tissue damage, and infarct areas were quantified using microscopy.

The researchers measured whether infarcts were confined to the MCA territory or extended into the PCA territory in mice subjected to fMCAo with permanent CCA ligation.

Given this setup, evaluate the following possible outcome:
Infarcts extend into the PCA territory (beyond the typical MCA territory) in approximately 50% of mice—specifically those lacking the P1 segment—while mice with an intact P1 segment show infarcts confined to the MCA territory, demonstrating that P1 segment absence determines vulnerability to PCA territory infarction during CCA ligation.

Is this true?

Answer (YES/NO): NO